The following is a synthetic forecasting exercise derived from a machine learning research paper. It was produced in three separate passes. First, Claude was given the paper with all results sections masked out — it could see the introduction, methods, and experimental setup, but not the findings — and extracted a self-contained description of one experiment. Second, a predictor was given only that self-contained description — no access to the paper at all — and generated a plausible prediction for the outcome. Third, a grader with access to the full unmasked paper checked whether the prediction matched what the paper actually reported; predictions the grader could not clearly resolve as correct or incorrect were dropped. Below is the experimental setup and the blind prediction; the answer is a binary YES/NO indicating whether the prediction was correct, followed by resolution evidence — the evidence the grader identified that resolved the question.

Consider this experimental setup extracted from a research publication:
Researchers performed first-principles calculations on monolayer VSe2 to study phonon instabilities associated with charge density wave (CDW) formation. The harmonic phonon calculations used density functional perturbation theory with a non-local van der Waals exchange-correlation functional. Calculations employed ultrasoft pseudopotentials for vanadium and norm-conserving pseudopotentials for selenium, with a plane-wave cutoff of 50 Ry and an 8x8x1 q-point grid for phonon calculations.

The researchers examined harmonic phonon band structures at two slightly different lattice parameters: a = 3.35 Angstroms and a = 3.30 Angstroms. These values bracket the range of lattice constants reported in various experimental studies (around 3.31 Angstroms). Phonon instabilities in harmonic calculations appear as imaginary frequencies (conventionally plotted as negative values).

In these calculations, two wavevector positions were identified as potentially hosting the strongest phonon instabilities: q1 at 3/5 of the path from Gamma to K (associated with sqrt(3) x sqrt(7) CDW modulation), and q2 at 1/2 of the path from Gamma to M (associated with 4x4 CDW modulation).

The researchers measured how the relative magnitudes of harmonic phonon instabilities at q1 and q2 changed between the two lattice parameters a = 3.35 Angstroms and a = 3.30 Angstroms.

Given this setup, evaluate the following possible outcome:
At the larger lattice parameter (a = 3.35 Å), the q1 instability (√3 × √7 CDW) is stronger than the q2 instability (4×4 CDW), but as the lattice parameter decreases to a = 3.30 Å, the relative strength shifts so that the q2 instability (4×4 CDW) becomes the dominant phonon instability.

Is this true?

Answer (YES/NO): NO